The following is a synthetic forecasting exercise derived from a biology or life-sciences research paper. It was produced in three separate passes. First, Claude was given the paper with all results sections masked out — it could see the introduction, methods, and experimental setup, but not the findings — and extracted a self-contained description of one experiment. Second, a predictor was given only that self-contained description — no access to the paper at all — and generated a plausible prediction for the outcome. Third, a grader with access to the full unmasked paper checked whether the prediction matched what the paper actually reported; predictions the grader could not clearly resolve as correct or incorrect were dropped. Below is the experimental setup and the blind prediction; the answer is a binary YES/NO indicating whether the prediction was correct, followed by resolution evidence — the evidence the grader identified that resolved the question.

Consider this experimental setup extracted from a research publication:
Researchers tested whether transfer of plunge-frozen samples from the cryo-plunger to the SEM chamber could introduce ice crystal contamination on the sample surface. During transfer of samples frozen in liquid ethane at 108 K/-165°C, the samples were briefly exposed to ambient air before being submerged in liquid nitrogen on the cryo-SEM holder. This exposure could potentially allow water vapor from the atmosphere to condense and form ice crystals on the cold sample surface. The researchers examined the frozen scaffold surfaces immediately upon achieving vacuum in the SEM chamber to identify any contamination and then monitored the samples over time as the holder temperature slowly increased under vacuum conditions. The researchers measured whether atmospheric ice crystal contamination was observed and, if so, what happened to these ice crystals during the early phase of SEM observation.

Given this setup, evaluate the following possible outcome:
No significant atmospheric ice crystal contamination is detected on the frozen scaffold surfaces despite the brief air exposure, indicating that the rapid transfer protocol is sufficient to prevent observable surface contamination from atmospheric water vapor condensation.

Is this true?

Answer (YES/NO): NO